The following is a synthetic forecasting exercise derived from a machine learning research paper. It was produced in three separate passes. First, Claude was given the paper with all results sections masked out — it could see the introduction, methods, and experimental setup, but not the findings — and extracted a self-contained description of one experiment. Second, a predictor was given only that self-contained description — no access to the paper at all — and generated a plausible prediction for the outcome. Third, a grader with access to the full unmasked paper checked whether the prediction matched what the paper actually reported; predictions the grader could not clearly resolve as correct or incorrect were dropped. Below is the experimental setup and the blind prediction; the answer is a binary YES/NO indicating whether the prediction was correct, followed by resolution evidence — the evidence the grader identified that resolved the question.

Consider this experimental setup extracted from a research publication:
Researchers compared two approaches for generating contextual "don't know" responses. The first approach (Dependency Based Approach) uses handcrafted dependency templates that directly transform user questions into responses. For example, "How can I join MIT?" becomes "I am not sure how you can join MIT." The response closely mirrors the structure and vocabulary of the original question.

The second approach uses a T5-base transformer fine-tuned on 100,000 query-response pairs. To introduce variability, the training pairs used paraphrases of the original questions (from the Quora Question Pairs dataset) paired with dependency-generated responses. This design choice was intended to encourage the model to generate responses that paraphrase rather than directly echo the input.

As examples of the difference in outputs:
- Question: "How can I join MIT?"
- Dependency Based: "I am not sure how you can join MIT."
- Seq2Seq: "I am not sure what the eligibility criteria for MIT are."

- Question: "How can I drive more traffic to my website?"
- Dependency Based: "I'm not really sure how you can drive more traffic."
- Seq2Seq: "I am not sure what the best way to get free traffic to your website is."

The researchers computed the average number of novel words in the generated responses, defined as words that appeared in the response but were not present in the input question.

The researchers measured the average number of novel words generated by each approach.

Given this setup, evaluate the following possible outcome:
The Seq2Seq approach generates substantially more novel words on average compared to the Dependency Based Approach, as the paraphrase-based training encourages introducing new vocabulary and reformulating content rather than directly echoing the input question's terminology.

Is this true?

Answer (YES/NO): YES